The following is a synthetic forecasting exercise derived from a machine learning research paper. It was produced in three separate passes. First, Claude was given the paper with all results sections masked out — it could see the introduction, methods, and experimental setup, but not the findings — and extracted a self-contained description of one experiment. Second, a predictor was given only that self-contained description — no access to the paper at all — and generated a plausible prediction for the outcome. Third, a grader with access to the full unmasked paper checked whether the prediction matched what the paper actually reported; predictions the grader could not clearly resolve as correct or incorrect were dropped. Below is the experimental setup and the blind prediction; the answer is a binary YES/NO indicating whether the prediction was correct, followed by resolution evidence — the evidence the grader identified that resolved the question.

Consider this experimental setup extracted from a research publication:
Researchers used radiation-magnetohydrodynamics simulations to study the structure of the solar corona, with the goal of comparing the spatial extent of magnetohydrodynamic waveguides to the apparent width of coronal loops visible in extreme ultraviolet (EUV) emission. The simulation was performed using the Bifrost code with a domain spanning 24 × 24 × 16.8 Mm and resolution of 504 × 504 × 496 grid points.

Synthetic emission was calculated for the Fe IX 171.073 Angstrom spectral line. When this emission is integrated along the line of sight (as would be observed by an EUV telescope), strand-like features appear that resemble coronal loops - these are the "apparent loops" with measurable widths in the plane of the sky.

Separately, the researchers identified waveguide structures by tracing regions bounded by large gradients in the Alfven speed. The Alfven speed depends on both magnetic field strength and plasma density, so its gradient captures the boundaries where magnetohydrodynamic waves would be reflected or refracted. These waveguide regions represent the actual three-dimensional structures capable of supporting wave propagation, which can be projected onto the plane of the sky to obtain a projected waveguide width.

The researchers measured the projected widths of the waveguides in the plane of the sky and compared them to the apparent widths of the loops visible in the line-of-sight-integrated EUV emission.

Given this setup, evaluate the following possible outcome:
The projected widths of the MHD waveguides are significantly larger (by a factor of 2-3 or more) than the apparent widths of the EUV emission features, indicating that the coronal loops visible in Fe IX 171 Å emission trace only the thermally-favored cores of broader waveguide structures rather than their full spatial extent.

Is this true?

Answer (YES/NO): YES